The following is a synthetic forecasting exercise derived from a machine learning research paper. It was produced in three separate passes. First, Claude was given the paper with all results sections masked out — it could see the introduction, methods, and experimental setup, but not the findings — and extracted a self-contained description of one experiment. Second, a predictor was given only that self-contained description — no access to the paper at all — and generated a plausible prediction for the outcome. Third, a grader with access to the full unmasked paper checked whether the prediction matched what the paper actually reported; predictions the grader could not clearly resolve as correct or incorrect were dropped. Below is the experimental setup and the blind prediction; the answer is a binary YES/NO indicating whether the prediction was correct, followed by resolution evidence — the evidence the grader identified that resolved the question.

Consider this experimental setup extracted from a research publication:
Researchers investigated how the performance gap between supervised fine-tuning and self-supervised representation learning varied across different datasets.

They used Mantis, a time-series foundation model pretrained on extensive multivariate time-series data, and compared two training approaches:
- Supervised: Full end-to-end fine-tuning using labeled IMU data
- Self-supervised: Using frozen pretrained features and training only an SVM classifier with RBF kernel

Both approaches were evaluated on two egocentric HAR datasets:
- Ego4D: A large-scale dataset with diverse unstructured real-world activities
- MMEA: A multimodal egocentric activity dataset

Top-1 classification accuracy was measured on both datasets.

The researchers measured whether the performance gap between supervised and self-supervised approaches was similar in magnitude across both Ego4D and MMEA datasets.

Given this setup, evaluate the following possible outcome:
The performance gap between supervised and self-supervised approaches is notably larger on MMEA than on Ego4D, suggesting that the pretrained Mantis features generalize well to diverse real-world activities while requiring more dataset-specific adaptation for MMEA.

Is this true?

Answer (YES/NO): NO